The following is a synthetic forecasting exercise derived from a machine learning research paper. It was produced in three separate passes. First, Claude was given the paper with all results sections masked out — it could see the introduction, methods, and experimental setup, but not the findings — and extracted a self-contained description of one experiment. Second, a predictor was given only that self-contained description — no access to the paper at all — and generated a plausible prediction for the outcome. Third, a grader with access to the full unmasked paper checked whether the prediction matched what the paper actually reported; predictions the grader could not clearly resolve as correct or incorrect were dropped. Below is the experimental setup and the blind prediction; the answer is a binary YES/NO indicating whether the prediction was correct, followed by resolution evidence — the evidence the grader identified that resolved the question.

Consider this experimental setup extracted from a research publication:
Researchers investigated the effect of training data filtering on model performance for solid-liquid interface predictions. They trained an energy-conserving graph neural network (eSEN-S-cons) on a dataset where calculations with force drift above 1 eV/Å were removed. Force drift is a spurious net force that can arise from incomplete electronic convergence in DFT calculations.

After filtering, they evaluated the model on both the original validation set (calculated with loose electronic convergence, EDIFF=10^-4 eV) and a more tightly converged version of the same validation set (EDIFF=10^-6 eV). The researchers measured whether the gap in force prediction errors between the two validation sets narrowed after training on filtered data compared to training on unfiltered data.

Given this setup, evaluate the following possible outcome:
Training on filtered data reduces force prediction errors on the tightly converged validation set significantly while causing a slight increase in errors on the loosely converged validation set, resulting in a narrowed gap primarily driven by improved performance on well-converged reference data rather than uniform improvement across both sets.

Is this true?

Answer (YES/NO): NO